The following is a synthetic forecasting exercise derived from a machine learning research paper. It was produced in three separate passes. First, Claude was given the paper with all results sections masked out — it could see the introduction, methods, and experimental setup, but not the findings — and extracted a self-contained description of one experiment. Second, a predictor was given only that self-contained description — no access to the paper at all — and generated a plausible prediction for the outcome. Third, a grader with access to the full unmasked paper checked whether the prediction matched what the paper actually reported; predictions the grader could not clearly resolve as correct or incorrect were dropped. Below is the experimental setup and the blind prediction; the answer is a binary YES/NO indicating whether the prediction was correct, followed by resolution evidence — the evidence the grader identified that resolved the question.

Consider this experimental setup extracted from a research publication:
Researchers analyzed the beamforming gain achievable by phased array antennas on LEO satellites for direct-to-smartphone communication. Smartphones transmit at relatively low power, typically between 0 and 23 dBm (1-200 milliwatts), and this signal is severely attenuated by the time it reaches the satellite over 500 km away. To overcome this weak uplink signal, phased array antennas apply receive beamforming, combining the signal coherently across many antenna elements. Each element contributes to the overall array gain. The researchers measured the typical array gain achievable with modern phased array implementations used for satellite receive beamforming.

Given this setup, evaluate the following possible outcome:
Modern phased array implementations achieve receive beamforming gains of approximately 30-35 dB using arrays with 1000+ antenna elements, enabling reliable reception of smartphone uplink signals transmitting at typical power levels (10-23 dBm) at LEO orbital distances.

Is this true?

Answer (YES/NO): NO